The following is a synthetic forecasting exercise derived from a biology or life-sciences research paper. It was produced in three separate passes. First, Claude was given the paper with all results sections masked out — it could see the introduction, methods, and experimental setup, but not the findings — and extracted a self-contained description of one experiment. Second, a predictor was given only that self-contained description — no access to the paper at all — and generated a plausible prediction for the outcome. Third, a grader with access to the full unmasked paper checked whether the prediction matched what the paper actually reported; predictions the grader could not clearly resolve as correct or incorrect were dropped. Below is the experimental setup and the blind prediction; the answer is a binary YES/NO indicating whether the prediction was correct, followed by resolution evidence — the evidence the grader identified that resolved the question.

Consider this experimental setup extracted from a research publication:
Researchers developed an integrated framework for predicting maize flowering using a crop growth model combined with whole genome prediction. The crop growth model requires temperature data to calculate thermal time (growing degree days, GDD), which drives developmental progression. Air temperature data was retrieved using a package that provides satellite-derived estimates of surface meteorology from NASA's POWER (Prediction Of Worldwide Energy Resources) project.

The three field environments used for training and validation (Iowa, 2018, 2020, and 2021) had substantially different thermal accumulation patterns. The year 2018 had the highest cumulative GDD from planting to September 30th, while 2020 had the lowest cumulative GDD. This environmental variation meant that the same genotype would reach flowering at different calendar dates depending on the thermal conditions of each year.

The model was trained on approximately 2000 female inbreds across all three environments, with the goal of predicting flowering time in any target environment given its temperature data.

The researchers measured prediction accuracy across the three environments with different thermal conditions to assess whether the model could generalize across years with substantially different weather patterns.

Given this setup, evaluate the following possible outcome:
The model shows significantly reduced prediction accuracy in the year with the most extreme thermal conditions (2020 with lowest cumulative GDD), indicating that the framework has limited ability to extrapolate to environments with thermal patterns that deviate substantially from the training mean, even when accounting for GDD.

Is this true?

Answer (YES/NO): NO